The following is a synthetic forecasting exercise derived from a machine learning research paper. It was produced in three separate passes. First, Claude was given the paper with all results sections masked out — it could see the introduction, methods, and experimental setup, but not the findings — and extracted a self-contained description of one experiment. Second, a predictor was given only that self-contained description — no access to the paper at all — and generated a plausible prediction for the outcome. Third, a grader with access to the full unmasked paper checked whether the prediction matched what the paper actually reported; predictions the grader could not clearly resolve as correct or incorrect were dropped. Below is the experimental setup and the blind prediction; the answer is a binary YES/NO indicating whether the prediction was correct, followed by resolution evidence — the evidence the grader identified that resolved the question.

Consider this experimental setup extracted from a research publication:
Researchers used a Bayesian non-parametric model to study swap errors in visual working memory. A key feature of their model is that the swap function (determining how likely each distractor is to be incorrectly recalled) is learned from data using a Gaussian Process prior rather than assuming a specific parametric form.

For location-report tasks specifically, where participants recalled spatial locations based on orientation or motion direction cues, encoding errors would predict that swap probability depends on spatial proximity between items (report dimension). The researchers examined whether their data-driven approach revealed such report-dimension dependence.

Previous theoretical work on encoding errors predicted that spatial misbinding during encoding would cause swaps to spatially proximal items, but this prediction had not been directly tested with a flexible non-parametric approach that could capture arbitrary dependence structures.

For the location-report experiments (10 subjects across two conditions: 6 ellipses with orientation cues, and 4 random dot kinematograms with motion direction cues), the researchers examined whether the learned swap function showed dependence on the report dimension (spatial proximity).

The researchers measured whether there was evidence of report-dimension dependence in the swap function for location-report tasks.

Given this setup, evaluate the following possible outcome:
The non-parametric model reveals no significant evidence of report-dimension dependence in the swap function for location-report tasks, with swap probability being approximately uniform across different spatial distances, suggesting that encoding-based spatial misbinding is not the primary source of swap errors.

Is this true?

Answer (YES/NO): NO